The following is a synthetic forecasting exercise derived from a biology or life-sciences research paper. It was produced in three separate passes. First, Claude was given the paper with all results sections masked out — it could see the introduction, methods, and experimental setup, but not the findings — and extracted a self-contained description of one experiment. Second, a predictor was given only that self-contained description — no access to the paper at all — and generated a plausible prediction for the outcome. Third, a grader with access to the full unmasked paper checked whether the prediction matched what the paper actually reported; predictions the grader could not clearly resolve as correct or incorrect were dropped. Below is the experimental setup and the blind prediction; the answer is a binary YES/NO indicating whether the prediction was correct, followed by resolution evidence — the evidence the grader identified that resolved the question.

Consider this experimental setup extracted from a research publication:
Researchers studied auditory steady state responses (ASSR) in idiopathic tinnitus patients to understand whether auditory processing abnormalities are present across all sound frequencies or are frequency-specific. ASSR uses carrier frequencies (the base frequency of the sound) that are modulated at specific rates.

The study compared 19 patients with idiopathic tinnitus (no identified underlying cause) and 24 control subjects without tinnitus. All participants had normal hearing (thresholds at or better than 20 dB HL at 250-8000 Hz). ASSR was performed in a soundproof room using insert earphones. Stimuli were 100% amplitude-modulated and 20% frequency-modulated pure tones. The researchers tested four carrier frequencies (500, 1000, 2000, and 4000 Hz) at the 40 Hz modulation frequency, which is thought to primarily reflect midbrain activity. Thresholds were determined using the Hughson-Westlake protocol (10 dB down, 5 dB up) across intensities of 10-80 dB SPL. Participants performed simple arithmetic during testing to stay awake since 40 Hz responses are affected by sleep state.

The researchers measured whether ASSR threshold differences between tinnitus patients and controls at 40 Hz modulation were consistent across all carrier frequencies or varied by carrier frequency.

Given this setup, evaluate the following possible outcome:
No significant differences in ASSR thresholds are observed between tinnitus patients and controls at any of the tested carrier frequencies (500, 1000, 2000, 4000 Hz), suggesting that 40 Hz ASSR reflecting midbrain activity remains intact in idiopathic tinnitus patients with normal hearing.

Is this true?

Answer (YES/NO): NO